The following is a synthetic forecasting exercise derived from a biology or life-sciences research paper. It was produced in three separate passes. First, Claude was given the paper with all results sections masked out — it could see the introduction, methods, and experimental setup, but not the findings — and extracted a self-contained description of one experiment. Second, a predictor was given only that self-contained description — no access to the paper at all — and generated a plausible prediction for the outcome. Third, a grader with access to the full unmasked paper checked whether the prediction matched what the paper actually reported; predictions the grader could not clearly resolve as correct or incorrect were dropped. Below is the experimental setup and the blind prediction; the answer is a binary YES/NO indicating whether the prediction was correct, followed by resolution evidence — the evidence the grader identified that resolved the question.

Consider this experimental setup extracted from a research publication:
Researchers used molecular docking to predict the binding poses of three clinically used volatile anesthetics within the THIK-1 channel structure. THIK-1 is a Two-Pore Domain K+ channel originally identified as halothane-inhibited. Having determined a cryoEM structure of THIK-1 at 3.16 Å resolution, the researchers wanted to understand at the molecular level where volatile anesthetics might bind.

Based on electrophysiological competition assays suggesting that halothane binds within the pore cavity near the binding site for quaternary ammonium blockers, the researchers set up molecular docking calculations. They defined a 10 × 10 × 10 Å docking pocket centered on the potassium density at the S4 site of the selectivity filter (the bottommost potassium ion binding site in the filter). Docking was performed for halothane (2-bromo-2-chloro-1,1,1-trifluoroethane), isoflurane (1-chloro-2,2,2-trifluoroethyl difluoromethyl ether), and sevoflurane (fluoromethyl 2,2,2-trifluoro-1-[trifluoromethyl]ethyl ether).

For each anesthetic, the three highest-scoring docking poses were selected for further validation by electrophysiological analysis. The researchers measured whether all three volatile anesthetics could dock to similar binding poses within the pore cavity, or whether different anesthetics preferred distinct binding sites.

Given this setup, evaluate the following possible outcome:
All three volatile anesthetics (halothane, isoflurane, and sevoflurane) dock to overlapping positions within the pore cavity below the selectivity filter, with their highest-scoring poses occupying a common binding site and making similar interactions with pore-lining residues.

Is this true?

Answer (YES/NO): YES